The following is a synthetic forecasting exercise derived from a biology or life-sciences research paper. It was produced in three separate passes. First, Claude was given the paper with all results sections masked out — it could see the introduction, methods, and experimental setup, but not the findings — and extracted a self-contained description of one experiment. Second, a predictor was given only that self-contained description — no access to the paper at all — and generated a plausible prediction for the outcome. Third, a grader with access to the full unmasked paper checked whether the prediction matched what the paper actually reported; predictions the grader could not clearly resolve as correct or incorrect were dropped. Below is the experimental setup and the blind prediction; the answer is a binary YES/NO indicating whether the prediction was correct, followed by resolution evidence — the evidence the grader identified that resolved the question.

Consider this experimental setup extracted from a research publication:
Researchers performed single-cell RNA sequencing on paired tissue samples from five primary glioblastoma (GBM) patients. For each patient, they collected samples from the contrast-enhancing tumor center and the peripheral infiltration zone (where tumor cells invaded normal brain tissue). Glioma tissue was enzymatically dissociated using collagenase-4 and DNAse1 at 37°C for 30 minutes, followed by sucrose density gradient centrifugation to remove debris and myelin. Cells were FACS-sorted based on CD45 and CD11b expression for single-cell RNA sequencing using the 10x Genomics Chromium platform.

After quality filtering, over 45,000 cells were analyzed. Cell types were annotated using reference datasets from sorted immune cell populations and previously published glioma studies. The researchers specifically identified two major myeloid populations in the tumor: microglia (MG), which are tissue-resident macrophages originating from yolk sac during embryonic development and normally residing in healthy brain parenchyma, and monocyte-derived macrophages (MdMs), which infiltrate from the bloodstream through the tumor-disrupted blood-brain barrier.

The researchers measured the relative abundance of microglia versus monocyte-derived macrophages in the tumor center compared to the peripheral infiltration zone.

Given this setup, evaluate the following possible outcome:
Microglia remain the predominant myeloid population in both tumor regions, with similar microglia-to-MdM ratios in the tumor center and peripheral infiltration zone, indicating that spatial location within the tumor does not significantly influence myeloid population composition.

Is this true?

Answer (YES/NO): NO